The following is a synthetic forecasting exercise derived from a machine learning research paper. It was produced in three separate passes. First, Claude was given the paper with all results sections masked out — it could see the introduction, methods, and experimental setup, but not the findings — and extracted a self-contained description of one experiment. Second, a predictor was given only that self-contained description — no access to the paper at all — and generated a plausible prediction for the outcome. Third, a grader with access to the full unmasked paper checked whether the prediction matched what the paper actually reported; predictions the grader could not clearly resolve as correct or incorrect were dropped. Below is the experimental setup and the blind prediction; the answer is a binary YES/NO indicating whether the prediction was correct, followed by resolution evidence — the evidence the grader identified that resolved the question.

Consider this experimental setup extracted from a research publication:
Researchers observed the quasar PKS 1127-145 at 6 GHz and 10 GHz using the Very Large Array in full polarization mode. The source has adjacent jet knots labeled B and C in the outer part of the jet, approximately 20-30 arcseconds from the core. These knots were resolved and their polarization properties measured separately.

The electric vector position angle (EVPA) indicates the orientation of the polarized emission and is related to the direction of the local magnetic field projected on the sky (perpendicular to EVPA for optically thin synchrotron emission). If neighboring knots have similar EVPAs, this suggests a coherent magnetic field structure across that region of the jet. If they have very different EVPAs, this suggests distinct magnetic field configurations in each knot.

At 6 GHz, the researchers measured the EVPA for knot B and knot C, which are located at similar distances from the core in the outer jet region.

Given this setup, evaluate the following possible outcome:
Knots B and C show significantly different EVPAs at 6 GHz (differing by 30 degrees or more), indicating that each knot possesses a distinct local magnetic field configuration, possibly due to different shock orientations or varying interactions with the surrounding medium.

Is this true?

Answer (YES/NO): YES